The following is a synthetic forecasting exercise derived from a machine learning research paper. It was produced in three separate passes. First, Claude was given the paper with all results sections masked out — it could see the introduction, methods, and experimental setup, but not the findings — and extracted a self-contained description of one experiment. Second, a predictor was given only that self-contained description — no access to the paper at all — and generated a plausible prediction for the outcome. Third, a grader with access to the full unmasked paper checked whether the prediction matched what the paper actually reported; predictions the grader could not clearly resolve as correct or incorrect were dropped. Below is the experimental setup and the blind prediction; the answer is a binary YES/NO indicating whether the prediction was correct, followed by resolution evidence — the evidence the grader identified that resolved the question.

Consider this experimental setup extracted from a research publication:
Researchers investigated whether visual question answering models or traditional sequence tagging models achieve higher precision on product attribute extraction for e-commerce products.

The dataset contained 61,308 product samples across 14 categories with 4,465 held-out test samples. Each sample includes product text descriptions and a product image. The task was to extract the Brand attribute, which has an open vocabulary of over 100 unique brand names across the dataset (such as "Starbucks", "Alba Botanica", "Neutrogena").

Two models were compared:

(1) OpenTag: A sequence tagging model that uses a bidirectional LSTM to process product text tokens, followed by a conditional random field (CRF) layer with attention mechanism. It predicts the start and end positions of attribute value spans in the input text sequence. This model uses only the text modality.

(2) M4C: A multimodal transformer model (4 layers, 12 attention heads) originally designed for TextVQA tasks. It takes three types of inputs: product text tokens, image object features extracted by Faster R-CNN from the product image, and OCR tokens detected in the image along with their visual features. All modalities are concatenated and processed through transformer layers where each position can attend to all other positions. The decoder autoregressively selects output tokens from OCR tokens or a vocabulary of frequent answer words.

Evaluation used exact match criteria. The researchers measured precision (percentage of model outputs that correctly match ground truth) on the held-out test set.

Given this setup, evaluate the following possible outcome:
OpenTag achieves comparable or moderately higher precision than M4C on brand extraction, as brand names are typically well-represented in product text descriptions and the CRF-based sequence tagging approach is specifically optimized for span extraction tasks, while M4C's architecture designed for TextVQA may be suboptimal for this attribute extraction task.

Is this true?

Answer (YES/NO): YES